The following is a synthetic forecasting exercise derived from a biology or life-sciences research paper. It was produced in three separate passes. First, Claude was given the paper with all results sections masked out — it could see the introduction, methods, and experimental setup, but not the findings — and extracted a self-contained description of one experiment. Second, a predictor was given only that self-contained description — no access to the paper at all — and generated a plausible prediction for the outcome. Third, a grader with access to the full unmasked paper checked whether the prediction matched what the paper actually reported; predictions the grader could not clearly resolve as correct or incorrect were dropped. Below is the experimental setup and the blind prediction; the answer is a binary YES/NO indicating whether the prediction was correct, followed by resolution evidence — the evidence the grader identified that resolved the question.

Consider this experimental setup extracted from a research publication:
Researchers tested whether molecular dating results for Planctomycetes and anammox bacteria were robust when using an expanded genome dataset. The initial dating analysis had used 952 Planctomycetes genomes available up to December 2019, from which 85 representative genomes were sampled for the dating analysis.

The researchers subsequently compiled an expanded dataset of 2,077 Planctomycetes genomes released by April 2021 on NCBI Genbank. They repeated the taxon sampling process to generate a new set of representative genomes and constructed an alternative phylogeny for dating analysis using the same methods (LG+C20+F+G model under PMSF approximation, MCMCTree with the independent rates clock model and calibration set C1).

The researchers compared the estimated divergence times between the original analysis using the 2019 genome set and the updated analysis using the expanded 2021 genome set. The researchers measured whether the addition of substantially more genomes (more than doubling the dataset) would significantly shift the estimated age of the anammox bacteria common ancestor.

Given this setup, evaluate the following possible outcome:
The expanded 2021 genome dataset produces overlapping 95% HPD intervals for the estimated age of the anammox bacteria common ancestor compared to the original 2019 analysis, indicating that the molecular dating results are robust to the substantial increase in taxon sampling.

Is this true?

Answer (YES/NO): YES